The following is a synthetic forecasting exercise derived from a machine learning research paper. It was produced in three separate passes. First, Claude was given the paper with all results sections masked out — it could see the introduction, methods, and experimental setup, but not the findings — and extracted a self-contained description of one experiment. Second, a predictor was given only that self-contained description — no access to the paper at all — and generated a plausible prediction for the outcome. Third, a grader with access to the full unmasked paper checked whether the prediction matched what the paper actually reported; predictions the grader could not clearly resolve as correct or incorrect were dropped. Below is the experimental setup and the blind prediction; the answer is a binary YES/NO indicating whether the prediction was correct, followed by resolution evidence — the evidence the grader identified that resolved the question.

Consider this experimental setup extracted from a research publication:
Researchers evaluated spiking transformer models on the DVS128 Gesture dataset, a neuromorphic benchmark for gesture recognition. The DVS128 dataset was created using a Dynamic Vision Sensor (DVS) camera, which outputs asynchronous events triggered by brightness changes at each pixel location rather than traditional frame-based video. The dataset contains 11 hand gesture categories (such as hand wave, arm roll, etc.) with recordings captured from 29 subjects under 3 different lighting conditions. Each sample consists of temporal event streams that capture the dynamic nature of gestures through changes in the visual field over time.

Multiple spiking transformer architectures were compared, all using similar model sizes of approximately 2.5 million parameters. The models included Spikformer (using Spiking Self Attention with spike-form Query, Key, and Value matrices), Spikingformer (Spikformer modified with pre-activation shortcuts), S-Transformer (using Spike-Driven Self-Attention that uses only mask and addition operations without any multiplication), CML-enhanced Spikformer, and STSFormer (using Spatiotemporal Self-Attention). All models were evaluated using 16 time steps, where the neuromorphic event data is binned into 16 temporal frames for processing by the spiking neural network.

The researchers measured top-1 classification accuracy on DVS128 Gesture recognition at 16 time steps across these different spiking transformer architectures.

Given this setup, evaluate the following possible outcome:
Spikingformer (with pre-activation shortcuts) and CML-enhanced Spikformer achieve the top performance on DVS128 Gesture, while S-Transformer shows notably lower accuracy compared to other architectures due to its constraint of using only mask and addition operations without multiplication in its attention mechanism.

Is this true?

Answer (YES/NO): NO